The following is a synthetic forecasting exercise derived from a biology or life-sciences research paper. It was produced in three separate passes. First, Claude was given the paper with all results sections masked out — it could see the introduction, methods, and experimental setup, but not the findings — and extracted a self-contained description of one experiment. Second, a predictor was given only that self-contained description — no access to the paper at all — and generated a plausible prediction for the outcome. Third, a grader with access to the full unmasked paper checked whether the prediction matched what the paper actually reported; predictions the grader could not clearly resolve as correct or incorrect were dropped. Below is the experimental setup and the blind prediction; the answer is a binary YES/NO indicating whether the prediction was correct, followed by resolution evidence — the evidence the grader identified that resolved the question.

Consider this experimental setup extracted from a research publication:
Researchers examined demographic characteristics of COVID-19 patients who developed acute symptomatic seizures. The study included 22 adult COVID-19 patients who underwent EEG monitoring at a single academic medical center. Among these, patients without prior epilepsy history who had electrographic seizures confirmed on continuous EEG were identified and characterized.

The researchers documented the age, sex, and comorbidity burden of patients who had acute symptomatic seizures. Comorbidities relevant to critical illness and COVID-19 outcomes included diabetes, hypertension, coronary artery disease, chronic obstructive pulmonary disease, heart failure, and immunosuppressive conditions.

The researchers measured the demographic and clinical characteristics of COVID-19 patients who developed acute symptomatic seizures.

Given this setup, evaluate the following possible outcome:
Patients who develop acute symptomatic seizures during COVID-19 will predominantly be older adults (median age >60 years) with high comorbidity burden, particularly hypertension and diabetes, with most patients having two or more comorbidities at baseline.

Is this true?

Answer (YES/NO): NO